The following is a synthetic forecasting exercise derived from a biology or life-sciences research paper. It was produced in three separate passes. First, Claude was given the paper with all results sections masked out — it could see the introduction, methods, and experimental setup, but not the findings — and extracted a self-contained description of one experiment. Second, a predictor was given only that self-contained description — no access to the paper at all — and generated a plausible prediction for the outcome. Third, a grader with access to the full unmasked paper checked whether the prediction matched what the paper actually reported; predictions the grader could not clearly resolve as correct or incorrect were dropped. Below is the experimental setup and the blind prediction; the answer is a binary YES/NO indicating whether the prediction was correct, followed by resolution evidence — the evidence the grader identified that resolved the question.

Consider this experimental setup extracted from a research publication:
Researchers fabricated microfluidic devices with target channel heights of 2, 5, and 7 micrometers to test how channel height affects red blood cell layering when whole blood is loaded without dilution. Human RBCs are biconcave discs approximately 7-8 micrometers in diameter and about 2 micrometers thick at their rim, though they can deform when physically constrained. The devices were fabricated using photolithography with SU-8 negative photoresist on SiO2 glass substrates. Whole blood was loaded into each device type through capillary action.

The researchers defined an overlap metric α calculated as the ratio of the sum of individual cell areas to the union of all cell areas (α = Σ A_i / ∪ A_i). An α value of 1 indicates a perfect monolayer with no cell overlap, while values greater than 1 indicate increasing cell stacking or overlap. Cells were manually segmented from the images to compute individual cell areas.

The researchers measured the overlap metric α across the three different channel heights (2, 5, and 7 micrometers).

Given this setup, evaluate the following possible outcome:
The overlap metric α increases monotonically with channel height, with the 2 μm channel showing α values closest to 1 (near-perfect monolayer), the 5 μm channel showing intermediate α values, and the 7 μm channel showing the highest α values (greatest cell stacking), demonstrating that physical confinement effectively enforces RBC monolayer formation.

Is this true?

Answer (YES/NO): YES